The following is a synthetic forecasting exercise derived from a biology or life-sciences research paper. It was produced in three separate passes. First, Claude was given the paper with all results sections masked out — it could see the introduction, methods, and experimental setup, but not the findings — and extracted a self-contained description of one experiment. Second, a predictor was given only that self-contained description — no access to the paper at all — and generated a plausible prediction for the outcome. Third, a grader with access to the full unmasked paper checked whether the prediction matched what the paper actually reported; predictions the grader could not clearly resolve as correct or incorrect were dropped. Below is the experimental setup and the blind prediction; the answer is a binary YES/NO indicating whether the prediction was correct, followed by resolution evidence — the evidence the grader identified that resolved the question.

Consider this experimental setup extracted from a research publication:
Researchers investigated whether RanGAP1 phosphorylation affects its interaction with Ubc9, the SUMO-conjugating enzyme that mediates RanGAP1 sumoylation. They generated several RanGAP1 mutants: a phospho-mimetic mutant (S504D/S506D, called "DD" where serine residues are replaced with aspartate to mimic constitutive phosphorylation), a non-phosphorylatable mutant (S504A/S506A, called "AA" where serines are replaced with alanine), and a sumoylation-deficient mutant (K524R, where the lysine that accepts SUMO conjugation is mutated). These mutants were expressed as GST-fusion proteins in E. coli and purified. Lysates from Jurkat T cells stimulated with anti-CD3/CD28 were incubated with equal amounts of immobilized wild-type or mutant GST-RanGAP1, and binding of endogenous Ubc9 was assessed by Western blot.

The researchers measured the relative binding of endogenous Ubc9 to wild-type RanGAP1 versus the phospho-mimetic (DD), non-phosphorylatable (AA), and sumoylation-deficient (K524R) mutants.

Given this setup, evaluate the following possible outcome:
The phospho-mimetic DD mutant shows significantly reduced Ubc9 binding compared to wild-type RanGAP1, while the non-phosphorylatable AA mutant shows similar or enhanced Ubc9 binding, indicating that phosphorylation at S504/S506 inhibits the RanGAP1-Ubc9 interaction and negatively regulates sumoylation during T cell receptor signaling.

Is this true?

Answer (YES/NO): NO